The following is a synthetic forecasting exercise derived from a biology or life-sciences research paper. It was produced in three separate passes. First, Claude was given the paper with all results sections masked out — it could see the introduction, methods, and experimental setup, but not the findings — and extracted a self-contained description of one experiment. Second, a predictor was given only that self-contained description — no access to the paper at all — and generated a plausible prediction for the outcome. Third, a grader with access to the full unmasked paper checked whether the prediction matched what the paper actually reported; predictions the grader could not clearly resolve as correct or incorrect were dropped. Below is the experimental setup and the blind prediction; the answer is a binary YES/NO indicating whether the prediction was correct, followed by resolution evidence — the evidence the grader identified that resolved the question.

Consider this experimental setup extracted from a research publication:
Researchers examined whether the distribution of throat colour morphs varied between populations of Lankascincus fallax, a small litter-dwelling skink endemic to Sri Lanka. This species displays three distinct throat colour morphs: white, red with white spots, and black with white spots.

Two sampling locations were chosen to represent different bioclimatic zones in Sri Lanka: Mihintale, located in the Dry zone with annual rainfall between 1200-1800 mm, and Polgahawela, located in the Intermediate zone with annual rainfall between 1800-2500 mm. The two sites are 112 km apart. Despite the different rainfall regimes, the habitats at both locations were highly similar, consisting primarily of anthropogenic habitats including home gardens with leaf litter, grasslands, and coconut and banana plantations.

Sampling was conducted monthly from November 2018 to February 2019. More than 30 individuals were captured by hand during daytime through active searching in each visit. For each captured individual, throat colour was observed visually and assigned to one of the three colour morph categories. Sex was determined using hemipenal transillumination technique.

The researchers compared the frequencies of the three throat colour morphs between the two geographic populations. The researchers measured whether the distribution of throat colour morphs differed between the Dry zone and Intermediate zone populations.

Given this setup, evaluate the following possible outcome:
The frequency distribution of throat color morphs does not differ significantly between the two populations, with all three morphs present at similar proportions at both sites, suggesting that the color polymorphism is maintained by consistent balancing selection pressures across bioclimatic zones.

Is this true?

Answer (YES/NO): NO